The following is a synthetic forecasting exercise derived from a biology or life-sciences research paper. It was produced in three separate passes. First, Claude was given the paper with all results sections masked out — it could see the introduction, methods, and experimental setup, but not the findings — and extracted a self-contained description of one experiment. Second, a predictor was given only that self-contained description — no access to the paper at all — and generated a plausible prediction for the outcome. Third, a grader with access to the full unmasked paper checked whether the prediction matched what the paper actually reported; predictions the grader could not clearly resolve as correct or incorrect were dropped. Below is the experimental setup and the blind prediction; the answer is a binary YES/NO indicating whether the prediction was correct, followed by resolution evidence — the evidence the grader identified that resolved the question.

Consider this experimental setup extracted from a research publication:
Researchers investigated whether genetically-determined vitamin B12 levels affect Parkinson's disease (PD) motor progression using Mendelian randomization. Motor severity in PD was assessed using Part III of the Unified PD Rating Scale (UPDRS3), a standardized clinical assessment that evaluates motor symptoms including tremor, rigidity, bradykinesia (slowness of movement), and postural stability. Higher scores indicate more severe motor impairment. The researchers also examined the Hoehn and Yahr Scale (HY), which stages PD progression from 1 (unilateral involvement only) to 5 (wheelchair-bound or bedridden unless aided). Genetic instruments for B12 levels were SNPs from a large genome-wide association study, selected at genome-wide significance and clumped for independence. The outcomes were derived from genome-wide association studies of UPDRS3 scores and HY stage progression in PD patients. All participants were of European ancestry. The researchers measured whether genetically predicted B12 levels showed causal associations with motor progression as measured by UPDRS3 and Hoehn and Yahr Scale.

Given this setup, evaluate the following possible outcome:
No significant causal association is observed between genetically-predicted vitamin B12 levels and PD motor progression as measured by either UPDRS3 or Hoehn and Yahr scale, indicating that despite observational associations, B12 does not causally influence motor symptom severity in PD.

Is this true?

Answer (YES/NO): YES